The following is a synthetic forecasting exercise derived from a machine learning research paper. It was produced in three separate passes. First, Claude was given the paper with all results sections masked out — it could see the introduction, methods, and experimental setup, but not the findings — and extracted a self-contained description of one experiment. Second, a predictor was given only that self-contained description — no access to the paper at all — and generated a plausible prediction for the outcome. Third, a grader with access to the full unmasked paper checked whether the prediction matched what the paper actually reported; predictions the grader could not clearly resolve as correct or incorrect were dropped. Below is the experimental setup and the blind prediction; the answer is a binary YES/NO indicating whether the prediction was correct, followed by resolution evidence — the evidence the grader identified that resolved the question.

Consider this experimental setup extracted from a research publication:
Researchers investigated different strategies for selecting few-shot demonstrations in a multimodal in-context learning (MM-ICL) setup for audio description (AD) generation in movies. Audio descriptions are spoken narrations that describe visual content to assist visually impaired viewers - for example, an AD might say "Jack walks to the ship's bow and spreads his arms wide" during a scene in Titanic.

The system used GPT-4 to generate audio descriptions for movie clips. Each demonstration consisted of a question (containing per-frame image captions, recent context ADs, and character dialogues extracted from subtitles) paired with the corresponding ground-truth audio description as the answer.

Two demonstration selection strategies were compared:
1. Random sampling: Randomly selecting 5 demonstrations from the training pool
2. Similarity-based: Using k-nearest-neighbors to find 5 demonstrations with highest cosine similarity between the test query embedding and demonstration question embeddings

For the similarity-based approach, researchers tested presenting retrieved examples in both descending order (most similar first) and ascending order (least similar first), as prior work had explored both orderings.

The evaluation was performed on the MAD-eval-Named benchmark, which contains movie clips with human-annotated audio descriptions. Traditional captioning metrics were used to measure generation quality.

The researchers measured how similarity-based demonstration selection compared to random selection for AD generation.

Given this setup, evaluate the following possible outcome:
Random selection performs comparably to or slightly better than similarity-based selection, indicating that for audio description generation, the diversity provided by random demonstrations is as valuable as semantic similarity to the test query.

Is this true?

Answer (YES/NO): NO